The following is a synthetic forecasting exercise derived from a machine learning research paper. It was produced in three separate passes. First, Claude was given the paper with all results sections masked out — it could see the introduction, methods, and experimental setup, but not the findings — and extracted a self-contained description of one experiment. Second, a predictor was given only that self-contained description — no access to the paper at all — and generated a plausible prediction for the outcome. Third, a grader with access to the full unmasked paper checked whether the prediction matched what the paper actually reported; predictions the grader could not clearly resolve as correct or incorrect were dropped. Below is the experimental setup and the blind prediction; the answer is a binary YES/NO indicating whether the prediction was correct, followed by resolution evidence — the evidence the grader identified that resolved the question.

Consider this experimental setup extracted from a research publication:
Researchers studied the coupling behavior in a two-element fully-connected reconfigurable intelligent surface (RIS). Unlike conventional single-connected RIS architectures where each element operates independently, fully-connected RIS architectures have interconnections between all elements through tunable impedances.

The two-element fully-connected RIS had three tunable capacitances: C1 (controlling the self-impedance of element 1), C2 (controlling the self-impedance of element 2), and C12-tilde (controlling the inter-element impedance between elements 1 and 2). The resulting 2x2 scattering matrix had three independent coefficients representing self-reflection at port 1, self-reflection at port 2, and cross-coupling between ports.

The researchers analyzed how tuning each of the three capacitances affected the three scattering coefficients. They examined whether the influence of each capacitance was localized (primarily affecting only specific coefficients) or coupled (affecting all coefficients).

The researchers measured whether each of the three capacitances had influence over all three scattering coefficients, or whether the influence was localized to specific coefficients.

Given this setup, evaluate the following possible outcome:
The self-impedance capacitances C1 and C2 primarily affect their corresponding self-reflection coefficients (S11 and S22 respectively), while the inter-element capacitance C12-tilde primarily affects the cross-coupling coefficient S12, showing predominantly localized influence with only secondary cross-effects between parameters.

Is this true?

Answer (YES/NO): NO